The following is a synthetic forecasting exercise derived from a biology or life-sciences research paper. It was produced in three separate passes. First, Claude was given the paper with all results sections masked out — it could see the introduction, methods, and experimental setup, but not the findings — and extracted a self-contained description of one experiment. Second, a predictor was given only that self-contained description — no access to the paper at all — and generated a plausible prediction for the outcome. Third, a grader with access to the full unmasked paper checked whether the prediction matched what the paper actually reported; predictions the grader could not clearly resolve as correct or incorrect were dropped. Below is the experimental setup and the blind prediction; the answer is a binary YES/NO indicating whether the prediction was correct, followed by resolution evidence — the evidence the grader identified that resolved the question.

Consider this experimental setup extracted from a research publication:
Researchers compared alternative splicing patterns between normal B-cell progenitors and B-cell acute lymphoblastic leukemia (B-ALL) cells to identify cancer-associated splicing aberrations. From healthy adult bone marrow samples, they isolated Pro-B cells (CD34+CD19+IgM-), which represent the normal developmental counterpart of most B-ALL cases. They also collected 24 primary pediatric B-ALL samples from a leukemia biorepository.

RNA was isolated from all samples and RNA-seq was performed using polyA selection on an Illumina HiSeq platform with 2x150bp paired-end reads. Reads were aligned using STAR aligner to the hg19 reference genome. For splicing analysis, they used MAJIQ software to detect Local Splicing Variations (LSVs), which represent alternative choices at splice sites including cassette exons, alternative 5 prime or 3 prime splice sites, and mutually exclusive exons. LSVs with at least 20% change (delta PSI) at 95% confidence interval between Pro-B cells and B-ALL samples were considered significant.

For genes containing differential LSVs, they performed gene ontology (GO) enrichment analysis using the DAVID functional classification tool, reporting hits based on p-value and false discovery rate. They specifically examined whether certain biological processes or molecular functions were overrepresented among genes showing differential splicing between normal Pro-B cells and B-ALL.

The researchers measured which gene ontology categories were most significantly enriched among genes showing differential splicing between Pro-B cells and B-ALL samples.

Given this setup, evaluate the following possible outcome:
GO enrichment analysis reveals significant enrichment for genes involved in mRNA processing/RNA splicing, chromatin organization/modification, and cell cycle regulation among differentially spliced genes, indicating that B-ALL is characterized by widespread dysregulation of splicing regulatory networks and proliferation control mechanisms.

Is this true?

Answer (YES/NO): NO